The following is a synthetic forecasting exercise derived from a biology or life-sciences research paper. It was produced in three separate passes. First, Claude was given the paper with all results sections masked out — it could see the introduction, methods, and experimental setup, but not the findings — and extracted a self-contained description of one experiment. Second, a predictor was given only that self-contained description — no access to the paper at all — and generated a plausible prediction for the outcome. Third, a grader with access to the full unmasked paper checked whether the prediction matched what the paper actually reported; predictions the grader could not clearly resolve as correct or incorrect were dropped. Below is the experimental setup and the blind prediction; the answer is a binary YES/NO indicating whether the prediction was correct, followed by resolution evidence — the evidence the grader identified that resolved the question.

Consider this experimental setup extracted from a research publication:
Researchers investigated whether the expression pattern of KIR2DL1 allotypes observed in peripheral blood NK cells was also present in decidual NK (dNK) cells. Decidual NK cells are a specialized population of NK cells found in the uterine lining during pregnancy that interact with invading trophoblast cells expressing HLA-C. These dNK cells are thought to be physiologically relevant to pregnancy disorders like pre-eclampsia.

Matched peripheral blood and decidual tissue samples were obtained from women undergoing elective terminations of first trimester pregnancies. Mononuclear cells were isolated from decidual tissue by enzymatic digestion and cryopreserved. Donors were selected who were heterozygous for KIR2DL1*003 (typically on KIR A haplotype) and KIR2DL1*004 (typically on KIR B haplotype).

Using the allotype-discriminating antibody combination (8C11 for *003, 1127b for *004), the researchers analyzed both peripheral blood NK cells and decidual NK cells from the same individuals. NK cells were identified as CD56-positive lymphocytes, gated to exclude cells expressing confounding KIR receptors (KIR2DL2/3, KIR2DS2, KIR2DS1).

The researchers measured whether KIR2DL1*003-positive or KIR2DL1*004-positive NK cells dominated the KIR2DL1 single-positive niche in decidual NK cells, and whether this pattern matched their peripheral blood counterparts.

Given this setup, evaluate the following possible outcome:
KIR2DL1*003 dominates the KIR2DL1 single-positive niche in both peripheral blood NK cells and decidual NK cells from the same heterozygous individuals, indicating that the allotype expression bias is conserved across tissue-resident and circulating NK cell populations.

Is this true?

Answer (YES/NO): YES